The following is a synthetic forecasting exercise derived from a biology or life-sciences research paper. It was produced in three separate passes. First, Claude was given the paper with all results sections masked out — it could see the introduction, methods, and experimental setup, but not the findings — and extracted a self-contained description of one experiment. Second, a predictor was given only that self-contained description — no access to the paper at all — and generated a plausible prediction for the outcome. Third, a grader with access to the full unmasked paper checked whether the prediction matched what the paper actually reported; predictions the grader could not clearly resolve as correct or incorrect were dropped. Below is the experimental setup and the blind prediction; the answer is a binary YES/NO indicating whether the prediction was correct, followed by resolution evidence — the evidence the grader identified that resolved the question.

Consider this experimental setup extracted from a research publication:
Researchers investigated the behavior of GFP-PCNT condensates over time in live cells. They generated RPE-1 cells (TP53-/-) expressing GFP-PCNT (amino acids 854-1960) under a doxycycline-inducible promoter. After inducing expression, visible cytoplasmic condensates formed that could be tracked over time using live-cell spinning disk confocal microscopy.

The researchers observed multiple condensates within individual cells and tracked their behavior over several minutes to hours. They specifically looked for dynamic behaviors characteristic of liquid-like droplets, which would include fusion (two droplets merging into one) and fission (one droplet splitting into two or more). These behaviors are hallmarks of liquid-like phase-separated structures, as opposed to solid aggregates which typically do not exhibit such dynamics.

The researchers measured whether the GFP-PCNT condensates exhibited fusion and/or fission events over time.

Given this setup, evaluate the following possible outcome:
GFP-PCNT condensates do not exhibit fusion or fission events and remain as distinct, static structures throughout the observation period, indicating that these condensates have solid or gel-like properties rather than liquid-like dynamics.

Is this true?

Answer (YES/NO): NO